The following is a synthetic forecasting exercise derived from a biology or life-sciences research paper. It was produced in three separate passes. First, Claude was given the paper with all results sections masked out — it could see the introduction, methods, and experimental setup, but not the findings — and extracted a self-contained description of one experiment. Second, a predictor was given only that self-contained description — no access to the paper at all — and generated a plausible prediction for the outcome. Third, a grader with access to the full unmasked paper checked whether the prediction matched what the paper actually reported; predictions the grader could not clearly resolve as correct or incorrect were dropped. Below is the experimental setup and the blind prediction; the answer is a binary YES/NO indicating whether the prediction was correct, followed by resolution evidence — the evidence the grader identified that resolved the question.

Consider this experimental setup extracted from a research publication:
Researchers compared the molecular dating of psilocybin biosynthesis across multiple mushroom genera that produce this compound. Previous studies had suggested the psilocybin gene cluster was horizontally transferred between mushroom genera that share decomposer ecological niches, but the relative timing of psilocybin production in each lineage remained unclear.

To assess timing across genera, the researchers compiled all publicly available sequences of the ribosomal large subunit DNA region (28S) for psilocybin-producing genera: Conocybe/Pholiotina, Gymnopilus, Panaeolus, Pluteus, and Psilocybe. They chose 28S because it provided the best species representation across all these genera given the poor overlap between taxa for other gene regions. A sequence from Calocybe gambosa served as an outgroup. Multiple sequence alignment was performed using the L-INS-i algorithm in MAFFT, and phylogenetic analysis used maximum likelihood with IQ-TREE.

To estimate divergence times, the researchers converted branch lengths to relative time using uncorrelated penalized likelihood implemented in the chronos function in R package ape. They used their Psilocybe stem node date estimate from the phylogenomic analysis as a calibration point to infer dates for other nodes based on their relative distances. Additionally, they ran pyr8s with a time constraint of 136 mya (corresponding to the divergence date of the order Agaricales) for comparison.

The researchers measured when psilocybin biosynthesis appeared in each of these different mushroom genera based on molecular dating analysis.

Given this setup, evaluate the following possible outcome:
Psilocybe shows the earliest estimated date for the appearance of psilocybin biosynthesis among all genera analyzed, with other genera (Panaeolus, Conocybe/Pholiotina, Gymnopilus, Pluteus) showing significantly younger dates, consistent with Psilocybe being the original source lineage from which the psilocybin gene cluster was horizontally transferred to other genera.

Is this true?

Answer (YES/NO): NO